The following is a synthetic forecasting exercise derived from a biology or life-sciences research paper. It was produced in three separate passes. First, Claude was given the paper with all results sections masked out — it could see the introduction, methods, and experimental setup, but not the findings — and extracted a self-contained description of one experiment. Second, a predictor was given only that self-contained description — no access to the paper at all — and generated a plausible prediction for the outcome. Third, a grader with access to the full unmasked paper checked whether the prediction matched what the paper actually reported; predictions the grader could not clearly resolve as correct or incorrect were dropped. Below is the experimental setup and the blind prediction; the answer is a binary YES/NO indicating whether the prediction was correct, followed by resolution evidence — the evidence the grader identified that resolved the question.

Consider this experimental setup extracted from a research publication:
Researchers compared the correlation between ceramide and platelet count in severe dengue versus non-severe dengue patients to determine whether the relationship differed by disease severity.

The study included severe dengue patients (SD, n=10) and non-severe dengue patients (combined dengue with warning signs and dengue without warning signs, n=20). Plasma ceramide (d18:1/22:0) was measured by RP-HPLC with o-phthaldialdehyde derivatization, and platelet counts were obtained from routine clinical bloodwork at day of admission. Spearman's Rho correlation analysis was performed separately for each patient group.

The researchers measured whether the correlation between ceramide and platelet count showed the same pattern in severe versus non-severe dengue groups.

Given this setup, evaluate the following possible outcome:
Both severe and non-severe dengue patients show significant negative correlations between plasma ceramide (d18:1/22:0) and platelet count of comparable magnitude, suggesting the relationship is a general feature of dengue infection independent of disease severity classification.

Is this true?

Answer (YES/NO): NO